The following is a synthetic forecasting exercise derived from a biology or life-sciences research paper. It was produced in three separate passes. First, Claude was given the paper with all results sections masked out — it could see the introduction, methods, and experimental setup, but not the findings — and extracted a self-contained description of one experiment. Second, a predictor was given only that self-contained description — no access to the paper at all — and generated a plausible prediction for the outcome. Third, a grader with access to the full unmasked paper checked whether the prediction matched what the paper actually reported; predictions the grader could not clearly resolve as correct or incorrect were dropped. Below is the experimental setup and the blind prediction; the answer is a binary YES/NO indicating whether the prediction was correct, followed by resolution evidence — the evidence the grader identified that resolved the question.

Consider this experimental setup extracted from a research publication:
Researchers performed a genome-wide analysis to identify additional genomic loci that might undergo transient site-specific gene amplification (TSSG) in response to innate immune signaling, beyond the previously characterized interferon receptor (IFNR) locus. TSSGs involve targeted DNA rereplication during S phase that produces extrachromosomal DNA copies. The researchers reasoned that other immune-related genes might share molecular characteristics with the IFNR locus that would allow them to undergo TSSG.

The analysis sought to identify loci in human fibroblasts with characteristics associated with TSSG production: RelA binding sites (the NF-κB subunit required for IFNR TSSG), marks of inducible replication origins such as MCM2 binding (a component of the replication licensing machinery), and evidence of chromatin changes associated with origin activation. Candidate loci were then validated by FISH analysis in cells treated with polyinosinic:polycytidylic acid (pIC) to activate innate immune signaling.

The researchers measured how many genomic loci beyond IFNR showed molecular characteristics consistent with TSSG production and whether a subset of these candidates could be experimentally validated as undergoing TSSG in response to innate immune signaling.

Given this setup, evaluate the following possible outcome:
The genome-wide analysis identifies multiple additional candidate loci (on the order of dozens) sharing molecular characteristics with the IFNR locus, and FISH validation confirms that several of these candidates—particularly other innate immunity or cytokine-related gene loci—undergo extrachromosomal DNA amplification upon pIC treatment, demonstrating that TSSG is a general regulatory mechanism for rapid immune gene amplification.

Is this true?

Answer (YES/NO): YES